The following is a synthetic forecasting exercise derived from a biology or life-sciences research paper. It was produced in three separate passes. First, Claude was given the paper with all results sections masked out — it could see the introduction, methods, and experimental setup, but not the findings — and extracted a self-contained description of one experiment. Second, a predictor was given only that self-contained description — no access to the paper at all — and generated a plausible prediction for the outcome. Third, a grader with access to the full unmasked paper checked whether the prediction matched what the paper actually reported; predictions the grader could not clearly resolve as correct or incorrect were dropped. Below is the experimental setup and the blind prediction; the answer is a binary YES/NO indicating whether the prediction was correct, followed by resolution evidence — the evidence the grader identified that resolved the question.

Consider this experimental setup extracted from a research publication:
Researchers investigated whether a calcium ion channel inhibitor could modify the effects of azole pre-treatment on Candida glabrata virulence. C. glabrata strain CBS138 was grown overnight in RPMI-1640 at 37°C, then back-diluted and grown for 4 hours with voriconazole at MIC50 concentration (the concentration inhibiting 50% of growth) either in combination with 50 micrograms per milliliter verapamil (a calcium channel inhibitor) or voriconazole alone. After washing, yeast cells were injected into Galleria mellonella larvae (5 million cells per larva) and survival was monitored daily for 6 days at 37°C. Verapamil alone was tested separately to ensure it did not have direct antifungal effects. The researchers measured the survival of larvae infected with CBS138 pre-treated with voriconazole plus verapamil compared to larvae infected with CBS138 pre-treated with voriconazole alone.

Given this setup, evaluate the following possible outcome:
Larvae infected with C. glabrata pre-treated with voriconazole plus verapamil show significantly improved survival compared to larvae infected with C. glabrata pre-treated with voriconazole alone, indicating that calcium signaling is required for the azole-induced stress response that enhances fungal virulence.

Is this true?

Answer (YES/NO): YES